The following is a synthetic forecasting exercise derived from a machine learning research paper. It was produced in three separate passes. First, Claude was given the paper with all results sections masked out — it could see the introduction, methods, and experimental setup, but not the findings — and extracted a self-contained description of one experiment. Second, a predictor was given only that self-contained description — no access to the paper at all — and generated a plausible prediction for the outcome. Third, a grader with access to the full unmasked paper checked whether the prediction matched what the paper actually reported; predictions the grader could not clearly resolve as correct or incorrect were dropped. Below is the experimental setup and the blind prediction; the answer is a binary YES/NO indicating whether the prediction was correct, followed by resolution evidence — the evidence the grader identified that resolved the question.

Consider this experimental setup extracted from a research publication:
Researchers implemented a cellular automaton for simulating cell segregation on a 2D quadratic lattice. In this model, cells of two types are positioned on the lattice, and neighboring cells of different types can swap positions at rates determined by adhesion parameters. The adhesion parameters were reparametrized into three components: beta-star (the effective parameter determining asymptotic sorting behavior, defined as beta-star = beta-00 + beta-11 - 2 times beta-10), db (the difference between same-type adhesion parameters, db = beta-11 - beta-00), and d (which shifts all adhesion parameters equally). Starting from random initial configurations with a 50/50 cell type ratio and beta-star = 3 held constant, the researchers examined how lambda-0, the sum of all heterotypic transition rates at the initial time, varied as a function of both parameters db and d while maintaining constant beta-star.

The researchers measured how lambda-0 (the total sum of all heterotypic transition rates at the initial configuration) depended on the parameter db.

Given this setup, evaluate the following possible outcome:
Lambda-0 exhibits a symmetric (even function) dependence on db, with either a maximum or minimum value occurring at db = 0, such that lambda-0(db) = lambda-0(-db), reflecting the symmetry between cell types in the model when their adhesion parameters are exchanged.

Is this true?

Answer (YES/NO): YES